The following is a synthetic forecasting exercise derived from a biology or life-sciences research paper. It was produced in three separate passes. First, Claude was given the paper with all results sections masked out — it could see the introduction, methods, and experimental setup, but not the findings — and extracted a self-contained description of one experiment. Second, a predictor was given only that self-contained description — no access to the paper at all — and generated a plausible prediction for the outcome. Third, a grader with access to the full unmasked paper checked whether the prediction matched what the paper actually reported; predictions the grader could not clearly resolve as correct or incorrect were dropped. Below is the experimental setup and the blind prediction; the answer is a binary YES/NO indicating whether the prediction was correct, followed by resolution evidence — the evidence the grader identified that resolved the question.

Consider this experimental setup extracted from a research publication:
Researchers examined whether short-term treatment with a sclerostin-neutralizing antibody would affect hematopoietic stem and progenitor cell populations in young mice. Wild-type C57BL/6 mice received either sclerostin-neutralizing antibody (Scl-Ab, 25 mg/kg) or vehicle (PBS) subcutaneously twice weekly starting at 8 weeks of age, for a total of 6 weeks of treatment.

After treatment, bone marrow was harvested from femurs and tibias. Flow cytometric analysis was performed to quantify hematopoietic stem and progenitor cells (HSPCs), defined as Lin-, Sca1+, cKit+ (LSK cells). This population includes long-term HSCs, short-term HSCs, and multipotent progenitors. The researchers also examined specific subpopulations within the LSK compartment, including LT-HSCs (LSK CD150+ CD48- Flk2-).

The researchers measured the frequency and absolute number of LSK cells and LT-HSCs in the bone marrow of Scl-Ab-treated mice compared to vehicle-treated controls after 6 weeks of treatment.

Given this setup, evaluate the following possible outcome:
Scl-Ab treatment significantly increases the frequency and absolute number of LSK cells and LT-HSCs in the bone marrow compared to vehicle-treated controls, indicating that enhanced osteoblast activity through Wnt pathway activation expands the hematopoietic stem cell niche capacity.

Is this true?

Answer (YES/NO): NO